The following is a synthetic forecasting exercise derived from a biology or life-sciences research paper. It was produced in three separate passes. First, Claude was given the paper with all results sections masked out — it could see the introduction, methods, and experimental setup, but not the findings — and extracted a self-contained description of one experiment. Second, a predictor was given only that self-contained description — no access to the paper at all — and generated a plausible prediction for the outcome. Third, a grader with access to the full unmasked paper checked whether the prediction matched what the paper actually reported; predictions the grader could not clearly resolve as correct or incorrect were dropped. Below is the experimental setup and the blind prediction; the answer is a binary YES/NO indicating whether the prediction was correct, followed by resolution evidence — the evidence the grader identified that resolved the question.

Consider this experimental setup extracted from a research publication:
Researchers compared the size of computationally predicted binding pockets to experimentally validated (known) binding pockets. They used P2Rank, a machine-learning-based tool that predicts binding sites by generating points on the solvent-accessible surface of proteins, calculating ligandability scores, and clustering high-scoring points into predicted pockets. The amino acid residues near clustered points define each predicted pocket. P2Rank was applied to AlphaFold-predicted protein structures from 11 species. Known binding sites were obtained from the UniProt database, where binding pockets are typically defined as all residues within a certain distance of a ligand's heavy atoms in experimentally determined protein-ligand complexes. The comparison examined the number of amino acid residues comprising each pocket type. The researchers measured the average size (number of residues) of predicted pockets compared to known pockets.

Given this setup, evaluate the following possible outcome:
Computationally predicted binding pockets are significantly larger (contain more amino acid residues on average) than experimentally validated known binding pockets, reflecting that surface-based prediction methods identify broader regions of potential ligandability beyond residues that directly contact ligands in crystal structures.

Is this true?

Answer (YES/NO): YES